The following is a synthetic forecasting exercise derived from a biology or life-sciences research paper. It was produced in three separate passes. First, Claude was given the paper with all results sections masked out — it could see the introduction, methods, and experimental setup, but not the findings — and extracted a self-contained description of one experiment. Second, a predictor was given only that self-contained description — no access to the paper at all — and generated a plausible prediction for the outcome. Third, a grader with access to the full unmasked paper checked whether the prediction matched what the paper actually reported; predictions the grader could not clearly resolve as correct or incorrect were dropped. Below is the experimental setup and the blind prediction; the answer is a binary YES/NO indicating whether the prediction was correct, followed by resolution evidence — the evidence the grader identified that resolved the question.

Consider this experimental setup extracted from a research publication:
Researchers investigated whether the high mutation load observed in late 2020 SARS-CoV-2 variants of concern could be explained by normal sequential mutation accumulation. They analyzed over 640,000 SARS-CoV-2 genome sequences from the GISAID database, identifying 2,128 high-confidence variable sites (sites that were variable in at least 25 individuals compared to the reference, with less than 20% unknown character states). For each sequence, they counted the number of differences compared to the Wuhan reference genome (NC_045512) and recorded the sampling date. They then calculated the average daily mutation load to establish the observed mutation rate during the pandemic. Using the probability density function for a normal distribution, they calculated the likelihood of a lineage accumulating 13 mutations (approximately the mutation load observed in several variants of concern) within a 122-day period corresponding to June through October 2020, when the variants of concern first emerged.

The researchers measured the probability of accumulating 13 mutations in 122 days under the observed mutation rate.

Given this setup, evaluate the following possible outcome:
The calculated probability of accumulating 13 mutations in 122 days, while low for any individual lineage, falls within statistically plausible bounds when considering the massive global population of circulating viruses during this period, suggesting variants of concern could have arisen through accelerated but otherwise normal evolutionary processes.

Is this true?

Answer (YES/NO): NO